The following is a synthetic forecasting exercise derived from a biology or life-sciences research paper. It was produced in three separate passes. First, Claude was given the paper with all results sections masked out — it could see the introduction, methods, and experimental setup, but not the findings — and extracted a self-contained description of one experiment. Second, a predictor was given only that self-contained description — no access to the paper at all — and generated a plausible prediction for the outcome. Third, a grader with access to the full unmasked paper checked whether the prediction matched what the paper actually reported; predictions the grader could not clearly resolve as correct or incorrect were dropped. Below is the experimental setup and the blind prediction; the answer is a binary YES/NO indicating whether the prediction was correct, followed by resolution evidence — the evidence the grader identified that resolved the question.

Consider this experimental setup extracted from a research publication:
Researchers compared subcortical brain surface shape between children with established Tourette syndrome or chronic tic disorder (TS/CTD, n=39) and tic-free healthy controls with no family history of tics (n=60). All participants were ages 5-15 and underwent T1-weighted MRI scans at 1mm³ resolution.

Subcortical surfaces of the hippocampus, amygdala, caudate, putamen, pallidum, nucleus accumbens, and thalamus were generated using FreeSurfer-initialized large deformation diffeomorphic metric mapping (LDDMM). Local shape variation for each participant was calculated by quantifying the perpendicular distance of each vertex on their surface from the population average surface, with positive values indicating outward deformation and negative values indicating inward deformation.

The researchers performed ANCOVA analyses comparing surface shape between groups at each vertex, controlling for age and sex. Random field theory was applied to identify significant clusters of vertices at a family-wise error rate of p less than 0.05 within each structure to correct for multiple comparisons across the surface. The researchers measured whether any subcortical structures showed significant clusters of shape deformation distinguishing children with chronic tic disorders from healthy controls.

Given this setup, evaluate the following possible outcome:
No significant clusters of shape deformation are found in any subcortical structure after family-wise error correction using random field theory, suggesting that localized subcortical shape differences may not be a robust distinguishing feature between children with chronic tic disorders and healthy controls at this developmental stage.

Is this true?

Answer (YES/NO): NO